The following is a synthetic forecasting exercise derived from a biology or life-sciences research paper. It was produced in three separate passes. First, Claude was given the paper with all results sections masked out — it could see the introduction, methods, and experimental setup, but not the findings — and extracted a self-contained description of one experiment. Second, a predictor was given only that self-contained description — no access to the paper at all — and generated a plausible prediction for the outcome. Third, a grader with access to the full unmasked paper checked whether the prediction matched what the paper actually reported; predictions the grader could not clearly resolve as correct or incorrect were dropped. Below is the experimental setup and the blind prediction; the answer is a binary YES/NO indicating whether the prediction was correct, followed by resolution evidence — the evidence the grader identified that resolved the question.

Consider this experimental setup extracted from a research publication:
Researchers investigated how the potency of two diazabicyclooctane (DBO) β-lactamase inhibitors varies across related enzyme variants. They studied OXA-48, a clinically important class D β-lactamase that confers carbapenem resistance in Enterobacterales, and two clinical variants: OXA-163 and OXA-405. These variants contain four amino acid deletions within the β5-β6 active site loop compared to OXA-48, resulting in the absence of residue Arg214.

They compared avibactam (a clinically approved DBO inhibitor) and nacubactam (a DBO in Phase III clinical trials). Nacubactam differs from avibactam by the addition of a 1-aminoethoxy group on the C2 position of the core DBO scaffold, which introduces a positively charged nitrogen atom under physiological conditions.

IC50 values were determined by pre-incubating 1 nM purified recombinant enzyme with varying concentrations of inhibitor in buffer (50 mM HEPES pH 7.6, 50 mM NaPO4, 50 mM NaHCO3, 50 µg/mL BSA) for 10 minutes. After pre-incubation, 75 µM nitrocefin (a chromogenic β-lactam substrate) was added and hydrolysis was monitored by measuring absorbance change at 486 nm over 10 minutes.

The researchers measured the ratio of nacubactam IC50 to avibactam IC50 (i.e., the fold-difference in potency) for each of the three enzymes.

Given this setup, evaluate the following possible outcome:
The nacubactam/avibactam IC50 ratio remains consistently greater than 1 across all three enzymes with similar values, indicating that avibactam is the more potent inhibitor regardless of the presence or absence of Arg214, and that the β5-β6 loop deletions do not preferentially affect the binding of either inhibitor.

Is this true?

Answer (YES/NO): NO